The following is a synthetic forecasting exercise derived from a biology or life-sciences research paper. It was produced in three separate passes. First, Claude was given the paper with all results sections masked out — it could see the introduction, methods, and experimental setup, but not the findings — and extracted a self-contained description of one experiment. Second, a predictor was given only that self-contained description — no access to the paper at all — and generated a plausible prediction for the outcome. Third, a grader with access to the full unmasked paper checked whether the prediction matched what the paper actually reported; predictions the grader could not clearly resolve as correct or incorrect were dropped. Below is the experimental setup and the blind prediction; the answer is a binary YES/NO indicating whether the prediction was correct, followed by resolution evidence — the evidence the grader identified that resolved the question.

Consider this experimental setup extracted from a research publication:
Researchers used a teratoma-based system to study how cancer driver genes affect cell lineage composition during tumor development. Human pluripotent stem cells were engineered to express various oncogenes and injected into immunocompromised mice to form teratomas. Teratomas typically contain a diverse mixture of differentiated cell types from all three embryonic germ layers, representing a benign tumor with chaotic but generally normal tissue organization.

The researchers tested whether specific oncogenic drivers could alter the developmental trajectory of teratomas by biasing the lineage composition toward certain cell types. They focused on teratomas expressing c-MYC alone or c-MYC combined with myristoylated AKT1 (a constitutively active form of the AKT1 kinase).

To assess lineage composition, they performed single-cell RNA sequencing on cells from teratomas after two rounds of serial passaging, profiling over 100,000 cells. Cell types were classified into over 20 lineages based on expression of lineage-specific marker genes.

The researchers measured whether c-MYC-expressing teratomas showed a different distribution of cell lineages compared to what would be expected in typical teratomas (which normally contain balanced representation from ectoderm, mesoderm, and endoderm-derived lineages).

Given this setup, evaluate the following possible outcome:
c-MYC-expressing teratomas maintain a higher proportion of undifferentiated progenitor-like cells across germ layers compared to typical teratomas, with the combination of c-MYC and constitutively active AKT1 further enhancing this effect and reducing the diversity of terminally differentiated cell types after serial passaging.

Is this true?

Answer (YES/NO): NO